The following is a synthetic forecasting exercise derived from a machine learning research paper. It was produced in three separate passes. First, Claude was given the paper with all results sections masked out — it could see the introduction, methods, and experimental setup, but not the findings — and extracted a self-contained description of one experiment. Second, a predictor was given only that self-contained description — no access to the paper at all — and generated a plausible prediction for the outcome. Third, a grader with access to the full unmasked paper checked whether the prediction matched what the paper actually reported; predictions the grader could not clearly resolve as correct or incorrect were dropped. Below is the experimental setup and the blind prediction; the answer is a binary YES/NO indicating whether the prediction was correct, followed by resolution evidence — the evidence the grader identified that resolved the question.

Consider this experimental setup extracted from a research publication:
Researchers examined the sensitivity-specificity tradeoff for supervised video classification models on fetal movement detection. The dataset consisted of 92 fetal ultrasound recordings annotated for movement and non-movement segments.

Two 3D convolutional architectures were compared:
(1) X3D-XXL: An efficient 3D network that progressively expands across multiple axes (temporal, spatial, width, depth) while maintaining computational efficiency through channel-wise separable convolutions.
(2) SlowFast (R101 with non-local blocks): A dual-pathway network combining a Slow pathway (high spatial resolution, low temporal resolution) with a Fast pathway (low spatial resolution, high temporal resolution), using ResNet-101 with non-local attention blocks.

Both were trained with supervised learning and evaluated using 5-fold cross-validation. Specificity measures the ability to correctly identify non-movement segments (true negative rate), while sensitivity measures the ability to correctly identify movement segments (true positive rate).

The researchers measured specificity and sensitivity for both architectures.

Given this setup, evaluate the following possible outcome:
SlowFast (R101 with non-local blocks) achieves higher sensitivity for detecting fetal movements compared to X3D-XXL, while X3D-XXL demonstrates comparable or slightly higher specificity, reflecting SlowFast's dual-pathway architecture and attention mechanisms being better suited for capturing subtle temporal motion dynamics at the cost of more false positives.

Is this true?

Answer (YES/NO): NO